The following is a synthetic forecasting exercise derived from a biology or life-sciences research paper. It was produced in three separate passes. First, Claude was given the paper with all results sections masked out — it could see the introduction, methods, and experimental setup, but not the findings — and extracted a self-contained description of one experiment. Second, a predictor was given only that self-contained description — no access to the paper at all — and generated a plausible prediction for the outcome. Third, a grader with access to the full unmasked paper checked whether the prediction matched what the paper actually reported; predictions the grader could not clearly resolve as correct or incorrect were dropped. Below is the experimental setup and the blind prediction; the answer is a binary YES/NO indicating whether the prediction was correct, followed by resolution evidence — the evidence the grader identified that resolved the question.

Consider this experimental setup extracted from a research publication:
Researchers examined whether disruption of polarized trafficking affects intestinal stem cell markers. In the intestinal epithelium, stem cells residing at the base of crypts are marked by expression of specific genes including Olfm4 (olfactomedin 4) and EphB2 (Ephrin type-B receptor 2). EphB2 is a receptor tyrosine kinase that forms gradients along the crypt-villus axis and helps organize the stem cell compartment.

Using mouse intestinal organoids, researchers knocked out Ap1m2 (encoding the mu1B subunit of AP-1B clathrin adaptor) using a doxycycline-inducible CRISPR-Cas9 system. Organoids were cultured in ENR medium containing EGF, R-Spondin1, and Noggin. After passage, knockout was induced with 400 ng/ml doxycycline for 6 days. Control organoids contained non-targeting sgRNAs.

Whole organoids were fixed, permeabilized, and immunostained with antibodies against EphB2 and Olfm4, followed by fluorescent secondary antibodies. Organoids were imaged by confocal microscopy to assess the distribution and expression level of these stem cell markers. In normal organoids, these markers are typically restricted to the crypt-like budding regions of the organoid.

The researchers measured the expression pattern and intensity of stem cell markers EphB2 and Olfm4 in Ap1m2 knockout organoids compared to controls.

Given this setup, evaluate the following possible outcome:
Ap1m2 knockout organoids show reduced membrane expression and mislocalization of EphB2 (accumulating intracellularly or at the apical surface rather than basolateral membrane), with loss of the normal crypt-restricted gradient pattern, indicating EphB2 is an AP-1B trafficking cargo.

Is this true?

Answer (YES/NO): NO